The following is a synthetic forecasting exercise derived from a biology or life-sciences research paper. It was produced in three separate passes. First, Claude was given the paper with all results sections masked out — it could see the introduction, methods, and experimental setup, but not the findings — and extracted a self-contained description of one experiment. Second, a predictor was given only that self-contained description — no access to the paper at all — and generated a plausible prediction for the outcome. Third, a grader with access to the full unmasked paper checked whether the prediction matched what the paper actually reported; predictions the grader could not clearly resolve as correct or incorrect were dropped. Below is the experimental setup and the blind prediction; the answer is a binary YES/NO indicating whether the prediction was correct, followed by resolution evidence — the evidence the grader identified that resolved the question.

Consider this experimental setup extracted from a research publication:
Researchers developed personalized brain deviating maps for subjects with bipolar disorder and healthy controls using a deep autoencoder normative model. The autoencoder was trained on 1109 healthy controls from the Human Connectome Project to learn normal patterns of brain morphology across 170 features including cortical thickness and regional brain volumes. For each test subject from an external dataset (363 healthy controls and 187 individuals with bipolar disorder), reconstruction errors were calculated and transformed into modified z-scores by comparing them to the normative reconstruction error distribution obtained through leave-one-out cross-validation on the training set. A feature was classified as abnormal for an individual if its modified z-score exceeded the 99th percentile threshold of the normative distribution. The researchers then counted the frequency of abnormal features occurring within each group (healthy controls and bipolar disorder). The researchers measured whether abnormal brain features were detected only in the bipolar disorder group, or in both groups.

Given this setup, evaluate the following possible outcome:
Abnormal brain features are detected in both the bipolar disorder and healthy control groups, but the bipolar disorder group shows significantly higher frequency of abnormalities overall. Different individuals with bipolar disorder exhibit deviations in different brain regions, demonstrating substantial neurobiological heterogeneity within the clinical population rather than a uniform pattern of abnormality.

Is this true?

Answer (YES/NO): NO